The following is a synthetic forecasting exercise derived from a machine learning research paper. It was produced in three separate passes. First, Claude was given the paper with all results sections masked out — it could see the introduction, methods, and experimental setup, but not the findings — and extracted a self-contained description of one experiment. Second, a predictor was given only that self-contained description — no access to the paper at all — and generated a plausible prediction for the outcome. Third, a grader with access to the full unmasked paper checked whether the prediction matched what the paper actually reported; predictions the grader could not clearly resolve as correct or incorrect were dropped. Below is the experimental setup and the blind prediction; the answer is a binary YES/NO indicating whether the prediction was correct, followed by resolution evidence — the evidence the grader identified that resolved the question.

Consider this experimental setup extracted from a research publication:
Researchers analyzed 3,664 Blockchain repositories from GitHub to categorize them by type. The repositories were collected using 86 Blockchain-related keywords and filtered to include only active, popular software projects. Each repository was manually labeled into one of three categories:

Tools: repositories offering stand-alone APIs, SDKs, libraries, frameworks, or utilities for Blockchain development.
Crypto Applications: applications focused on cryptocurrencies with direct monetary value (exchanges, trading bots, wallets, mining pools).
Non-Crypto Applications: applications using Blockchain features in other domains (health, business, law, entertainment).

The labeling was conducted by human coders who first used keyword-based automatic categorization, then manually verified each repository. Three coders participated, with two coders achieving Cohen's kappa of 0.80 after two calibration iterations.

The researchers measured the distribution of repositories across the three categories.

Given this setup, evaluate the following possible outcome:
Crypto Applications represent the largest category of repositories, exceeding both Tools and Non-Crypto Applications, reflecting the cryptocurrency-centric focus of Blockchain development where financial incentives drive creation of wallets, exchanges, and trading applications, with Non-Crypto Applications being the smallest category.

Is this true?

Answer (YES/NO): NO